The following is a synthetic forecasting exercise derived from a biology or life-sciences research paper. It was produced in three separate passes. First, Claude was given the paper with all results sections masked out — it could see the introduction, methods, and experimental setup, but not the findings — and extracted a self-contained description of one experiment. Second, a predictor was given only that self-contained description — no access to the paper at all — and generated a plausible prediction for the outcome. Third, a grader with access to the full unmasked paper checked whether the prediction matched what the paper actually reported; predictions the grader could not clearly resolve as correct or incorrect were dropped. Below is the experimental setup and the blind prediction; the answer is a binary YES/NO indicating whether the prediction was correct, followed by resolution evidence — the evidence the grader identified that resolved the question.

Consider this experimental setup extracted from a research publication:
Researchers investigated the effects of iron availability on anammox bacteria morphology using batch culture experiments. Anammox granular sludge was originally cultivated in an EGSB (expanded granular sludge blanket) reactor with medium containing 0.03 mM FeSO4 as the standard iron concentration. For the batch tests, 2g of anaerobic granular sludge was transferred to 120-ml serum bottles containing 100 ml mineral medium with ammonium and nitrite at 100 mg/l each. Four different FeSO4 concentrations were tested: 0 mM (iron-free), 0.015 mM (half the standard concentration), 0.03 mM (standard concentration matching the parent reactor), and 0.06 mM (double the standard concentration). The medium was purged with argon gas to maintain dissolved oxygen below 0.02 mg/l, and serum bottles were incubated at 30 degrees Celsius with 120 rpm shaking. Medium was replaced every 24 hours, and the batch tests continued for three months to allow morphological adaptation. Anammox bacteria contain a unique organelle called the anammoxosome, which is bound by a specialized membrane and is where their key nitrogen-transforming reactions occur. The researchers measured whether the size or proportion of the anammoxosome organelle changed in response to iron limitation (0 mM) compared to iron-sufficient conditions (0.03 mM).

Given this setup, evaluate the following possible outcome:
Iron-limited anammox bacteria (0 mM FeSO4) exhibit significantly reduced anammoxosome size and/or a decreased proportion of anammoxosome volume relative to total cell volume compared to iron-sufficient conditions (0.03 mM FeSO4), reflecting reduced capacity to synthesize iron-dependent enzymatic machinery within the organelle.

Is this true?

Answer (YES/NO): NO